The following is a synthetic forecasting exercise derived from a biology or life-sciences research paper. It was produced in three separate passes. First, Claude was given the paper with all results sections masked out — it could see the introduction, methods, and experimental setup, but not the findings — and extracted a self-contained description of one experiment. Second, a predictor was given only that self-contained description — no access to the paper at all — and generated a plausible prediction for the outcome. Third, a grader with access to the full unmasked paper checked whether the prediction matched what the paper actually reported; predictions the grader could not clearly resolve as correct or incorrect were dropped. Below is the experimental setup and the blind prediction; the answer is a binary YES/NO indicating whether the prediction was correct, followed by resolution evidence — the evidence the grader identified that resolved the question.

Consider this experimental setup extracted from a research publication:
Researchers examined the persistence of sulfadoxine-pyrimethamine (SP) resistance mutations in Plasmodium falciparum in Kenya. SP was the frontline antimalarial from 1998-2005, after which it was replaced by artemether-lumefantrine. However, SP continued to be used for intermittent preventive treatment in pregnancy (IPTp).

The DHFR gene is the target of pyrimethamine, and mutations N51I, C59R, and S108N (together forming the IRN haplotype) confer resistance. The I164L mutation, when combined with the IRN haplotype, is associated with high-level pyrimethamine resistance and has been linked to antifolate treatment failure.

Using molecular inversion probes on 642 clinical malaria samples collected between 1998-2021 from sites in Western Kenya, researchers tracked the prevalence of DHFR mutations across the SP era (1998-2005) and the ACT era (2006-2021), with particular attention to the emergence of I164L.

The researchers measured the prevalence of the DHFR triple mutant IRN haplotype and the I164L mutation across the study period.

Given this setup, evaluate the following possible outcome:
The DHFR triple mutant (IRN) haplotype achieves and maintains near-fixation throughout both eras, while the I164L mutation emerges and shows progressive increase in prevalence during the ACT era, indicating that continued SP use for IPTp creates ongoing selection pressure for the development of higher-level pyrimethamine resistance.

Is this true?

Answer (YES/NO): NO